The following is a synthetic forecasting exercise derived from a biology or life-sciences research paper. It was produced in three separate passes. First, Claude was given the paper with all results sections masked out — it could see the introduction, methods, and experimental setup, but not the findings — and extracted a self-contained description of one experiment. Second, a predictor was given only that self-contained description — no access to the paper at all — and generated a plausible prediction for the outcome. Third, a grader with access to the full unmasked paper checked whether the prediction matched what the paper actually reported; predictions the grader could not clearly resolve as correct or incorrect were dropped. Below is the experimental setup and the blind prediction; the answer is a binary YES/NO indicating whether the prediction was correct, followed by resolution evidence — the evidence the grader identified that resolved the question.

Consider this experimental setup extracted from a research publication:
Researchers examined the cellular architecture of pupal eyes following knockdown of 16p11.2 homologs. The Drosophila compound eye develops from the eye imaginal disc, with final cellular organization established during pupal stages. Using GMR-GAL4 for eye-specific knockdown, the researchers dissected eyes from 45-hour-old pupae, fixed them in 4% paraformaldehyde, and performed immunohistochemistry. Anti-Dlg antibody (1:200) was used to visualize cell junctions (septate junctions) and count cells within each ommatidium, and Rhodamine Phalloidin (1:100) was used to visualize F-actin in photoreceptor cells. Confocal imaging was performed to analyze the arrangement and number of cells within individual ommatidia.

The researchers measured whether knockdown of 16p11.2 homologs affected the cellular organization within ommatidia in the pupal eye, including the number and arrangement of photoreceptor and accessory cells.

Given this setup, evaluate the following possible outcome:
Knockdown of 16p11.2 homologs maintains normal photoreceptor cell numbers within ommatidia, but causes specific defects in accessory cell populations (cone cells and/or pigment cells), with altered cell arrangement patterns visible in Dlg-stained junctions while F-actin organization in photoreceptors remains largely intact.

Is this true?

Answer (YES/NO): NO